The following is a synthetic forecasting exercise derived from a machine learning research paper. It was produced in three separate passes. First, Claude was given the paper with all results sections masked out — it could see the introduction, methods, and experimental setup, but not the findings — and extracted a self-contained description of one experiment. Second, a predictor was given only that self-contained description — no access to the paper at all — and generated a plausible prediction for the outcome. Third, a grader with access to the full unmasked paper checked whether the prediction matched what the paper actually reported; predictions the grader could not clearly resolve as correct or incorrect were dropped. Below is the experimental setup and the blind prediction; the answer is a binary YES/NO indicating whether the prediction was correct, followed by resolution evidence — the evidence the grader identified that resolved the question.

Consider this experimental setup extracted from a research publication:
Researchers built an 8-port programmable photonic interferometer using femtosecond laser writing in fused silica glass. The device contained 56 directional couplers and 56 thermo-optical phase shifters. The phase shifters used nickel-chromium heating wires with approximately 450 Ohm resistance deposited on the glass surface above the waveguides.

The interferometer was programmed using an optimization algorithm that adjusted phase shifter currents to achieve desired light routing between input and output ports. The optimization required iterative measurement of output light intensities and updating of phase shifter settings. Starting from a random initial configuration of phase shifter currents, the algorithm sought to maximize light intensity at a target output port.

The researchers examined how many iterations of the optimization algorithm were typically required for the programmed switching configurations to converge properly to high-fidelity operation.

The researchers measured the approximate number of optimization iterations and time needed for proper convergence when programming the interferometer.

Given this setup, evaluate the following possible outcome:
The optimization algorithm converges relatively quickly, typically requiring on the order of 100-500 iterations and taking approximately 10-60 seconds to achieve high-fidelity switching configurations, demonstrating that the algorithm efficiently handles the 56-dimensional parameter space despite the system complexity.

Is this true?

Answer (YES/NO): NO